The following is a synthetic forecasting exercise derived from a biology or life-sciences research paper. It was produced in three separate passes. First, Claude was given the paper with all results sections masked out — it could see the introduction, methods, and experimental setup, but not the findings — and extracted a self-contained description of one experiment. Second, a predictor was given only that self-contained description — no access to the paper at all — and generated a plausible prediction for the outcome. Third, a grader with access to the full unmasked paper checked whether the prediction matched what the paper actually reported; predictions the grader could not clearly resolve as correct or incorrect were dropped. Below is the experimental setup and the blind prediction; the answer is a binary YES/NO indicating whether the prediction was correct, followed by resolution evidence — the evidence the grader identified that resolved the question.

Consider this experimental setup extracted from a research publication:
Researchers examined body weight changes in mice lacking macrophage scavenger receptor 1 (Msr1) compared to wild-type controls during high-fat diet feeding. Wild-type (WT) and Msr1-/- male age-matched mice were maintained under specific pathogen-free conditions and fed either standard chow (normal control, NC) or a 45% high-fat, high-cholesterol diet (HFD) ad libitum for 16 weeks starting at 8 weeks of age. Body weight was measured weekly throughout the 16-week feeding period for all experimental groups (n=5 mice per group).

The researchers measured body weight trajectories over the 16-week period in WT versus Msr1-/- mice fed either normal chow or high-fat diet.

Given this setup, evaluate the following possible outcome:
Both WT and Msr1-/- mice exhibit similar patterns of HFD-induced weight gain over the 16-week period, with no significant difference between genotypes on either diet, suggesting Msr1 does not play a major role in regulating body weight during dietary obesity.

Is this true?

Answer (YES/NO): NO